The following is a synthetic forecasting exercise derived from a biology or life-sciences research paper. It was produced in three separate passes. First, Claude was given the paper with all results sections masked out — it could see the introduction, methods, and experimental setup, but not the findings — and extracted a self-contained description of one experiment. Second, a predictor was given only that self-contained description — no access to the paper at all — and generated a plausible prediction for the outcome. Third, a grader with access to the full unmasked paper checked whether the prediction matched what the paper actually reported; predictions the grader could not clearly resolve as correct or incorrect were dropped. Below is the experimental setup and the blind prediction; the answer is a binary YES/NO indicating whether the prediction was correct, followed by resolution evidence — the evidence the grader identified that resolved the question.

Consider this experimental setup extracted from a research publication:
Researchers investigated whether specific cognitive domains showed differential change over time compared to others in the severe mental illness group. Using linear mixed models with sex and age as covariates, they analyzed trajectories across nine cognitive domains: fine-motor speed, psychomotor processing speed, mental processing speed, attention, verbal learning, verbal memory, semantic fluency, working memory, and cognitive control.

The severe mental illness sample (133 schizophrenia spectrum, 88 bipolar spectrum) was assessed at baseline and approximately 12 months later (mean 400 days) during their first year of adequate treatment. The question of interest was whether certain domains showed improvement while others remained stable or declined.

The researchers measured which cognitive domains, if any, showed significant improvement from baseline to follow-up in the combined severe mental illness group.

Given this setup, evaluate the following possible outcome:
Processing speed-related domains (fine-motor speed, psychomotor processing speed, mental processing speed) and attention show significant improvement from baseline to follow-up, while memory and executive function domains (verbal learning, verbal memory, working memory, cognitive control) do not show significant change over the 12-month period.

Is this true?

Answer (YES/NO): NO